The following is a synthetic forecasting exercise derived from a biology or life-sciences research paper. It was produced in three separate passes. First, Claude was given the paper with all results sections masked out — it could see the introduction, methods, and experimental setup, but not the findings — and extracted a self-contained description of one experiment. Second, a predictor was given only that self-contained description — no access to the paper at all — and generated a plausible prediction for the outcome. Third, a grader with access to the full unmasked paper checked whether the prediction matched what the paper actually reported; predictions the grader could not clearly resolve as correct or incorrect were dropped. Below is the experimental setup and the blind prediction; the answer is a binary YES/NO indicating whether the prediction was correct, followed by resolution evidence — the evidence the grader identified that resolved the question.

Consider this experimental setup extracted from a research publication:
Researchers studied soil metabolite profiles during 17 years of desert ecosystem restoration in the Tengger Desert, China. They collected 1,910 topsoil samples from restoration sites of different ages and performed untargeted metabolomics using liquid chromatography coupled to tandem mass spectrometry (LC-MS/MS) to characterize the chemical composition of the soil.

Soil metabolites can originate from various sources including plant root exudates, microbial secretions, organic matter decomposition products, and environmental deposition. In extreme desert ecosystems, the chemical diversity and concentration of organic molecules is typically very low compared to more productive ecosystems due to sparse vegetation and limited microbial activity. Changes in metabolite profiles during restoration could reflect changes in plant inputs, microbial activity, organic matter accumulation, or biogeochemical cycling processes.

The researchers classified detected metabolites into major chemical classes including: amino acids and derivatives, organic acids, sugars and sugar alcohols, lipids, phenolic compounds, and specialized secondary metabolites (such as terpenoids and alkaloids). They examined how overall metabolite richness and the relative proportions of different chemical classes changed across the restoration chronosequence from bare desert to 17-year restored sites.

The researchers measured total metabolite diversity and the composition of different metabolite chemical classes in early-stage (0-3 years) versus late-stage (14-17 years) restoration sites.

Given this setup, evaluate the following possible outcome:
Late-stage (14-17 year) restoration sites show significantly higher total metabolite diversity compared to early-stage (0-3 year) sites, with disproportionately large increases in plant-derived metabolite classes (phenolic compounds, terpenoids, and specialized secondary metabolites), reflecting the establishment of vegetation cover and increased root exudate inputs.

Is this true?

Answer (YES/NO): NO